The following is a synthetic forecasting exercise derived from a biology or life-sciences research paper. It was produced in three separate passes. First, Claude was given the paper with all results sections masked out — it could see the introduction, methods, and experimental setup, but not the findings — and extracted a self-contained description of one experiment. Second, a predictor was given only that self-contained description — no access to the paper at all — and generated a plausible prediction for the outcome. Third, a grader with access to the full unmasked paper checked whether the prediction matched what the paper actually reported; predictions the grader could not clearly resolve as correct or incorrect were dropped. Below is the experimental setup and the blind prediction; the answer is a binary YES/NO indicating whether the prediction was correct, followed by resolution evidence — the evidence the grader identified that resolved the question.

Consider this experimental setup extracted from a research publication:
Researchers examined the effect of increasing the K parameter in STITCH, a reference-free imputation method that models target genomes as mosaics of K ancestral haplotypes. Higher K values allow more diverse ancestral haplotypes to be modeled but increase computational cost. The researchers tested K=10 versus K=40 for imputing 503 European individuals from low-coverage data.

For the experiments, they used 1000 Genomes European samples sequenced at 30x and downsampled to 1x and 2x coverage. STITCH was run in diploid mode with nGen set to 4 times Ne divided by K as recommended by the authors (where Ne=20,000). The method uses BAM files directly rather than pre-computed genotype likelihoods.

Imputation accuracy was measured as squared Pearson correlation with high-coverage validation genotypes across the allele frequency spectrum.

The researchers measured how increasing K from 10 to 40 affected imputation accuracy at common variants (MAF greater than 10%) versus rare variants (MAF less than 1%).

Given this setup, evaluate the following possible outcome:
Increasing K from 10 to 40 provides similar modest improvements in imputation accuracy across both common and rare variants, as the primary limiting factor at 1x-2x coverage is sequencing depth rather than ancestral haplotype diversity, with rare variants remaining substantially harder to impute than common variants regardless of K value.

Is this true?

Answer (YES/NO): NO